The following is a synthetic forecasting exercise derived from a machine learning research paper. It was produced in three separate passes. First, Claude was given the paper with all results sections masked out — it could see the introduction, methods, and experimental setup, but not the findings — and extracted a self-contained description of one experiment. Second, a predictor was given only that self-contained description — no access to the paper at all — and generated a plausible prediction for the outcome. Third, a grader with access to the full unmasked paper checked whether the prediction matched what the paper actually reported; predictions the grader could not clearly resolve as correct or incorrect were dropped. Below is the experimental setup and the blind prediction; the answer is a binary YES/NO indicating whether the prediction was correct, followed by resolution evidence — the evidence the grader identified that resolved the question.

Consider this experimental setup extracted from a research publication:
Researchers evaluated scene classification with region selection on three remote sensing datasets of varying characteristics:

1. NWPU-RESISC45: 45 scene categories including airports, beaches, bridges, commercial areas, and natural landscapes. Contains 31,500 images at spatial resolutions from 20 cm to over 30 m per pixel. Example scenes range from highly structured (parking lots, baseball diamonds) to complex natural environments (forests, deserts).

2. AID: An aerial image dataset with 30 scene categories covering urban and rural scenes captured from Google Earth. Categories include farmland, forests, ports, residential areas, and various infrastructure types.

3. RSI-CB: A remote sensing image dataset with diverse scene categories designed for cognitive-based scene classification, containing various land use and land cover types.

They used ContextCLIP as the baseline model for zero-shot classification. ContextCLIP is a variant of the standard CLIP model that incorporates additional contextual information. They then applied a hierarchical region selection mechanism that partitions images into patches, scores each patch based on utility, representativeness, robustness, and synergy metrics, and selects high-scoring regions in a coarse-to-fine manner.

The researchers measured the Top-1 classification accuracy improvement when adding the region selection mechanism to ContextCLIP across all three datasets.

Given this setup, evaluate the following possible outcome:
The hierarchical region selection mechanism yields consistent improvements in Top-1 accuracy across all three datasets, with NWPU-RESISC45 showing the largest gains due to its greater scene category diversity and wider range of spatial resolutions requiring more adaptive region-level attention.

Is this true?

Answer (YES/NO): NO